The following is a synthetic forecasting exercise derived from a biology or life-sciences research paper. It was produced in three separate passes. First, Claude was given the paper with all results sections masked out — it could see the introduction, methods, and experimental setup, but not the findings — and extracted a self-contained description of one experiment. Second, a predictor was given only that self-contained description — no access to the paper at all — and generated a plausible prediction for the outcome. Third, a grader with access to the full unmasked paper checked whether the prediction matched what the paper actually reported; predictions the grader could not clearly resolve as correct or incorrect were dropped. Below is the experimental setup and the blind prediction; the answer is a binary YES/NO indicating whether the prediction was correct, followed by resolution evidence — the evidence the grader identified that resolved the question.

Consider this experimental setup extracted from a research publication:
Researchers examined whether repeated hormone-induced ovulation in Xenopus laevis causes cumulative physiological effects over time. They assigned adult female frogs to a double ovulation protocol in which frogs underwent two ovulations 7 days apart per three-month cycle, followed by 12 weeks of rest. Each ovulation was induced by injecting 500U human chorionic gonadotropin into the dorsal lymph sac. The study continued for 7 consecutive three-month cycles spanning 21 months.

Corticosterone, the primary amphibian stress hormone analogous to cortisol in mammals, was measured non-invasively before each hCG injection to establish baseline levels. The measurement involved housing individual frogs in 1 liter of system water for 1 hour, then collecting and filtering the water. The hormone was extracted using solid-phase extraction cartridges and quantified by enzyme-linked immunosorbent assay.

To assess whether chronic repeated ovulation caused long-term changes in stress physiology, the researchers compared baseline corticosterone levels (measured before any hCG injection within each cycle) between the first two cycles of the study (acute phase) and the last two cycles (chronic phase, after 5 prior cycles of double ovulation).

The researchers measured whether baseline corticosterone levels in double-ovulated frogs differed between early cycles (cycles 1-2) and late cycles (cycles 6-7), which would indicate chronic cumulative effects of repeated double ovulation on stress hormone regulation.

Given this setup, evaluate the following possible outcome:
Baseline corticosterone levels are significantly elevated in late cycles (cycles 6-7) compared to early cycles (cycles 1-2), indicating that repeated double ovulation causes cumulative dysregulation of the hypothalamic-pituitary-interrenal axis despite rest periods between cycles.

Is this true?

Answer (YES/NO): NO